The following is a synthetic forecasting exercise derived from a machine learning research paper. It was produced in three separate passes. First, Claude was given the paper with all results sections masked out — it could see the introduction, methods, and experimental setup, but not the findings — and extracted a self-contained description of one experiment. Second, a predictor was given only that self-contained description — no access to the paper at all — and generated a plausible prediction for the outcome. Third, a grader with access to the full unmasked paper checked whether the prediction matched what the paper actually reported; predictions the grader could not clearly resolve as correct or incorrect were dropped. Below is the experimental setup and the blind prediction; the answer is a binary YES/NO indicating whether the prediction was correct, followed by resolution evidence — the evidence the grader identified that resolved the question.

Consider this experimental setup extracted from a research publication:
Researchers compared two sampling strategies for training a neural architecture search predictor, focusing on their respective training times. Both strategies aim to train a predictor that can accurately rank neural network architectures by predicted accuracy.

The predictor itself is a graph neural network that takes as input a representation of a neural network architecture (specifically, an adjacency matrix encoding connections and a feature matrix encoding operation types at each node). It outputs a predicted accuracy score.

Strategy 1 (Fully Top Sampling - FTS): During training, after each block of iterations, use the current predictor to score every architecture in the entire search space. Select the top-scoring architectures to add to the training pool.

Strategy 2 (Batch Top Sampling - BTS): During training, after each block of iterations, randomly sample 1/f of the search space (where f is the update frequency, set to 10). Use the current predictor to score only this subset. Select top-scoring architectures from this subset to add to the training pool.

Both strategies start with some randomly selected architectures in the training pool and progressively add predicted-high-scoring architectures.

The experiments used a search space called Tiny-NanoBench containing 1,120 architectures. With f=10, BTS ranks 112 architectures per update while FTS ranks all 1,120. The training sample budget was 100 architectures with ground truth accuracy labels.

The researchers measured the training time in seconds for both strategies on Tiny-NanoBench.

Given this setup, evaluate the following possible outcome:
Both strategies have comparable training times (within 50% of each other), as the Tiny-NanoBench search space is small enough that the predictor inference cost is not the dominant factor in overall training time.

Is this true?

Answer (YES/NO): NO